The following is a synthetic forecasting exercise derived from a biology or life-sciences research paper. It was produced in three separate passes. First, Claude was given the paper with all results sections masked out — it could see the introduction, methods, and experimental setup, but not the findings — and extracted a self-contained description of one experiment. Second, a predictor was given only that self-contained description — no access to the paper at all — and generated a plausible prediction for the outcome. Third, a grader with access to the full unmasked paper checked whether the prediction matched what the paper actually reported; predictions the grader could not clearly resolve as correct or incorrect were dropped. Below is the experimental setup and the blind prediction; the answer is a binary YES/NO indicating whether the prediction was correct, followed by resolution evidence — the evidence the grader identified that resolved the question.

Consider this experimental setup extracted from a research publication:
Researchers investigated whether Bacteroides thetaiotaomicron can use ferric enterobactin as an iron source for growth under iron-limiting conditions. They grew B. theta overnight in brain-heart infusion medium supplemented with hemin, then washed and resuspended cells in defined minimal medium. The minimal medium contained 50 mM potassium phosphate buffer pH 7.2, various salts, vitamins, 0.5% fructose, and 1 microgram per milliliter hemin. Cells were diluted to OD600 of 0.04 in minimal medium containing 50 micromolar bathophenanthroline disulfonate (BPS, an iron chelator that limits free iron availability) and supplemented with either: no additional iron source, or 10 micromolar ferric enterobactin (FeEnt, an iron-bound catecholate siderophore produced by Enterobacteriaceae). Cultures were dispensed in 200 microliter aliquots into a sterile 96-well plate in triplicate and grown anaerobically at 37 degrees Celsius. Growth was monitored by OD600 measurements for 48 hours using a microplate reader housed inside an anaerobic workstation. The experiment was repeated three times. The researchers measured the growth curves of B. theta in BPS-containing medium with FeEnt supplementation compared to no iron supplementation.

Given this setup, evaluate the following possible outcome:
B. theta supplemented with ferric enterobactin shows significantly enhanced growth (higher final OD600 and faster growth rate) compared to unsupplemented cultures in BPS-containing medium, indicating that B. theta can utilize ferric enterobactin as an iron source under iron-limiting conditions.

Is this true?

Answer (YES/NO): YES